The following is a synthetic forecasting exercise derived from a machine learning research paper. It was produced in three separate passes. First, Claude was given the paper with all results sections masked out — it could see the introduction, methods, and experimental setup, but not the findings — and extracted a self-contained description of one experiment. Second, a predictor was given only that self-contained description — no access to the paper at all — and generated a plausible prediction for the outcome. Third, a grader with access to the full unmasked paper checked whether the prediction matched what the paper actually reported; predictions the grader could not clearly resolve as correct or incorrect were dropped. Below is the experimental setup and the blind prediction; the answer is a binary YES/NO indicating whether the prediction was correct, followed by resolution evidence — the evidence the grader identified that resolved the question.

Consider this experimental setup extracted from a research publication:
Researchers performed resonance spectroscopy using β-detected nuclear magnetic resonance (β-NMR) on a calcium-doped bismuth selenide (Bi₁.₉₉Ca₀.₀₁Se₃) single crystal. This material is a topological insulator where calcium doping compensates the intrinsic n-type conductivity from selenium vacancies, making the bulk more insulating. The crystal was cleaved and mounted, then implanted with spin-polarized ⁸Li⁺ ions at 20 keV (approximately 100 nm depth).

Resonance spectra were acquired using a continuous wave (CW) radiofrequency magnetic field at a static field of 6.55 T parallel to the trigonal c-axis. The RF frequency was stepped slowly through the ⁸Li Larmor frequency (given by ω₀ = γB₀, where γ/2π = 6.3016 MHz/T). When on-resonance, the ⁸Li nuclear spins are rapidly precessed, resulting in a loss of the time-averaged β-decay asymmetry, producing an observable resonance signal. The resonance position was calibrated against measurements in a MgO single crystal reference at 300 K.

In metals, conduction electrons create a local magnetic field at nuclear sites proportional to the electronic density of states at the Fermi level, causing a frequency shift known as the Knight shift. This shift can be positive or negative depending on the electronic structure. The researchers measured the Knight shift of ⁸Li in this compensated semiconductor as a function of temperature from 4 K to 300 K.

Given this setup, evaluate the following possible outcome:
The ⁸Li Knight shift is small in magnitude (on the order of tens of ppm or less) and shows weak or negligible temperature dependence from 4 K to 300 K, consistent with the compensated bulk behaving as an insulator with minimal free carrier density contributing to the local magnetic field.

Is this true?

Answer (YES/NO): NO